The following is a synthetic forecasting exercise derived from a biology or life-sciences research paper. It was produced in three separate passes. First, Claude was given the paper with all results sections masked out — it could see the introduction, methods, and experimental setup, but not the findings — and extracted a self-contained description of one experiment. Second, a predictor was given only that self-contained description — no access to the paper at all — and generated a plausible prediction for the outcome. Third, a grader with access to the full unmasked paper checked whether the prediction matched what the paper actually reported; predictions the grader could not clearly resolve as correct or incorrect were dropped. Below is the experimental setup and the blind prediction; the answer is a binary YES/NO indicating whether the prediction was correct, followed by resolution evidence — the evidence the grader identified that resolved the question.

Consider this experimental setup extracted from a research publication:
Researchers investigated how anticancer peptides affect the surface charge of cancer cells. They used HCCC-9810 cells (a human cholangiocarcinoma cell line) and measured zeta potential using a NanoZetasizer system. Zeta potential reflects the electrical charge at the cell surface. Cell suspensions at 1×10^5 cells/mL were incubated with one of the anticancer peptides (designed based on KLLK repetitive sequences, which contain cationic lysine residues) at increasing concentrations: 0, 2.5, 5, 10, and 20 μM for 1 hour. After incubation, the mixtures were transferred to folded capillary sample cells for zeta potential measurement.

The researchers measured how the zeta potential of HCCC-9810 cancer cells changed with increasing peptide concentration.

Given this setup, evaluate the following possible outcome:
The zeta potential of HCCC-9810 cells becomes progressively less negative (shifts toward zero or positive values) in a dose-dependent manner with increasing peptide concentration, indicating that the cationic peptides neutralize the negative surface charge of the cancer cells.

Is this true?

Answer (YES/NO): YES